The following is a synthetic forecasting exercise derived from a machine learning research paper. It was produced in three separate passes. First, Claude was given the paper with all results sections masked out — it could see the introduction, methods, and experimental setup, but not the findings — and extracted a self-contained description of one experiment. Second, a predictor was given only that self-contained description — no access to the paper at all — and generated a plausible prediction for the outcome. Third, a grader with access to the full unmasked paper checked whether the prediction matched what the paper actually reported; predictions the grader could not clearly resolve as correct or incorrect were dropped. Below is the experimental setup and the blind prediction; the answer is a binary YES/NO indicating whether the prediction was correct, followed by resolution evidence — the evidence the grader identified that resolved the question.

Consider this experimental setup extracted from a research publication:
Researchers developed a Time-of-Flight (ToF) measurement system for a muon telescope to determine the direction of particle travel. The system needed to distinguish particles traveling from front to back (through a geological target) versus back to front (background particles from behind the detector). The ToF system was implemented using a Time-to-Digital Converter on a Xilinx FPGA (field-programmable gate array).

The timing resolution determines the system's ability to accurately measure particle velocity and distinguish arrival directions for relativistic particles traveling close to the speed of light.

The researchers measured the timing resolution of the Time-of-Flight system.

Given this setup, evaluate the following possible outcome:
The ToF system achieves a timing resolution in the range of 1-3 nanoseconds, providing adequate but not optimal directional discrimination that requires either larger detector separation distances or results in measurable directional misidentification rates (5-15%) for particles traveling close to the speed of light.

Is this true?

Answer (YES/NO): NO